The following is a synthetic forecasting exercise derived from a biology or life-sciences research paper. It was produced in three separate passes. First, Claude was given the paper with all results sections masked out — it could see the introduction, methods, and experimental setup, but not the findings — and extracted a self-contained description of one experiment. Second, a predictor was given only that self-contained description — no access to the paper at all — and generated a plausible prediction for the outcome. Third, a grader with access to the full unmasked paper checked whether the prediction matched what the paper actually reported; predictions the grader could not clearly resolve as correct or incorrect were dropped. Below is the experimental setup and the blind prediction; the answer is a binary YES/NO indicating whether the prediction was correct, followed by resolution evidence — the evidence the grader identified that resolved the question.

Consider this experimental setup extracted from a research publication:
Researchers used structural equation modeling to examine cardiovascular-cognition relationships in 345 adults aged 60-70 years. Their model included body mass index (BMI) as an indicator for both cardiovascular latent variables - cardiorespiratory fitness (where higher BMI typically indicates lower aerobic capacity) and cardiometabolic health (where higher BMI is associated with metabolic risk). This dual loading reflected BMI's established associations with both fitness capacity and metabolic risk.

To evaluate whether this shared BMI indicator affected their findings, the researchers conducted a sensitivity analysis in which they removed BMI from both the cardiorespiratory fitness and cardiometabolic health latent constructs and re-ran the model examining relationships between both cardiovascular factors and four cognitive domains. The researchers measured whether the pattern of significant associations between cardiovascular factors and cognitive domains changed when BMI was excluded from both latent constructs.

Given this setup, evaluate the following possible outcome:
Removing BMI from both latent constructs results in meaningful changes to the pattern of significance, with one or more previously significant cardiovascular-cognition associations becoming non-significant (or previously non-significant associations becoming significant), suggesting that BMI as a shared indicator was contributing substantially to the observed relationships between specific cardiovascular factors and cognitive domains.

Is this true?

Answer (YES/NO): YES